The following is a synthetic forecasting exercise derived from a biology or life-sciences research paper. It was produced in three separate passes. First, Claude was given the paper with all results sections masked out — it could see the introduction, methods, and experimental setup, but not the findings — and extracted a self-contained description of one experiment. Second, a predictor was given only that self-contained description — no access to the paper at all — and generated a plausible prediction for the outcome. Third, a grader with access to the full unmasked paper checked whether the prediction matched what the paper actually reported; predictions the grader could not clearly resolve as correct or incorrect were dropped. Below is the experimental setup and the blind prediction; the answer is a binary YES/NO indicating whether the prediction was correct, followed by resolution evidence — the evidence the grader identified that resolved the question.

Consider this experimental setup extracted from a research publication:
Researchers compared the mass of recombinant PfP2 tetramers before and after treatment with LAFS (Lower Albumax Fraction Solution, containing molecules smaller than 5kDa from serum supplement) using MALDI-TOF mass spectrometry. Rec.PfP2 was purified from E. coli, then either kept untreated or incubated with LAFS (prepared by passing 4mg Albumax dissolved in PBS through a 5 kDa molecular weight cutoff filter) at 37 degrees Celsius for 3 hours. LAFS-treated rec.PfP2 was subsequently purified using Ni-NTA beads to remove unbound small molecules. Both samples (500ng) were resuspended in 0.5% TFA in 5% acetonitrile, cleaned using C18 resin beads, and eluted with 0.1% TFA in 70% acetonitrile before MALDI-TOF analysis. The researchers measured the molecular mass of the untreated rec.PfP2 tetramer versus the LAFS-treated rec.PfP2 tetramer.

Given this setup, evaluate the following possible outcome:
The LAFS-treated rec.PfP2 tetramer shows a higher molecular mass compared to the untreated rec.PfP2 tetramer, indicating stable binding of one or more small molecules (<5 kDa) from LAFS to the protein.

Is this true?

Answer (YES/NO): NO